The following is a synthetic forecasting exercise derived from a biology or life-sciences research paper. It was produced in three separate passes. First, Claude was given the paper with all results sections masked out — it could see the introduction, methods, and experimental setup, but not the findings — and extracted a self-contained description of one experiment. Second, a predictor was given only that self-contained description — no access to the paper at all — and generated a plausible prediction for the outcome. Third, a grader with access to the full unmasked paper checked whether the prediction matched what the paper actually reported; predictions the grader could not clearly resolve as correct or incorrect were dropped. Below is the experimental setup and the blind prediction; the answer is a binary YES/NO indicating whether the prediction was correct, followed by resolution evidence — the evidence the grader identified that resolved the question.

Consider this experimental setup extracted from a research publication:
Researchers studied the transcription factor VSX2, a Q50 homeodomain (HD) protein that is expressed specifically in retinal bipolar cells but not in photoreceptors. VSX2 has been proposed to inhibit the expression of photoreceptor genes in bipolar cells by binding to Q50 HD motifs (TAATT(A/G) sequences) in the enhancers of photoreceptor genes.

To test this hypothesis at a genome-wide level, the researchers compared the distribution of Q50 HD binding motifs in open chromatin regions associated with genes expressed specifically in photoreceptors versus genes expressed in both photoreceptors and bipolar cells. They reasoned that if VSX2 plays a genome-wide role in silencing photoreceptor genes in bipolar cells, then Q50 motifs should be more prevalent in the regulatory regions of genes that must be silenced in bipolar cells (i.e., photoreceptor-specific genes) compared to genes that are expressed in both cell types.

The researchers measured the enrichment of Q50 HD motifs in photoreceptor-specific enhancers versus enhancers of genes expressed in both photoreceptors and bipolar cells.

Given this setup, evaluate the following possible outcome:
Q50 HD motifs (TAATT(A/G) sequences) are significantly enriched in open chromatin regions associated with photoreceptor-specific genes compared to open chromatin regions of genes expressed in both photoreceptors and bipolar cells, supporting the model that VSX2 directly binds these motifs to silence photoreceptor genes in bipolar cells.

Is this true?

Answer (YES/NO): YES